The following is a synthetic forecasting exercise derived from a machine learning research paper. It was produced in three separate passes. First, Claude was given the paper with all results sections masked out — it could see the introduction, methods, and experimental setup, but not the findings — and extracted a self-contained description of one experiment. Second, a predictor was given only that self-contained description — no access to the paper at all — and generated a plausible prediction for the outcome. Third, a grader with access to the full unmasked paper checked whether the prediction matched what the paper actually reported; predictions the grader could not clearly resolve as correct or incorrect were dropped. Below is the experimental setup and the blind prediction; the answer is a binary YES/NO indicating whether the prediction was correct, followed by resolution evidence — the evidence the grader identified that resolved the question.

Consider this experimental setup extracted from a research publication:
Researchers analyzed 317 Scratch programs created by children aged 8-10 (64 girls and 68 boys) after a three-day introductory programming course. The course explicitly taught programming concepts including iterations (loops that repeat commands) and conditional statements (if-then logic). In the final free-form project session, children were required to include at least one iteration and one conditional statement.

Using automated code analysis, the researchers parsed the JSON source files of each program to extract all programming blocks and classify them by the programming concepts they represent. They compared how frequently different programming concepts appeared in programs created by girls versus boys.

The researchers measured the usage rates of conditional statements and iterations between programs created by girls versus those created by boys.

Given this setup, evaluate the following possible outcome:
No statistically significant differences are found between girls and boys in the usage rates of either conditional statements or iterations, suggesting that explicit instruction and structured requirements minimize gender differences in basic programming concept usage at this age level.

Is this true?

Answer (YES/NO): NO